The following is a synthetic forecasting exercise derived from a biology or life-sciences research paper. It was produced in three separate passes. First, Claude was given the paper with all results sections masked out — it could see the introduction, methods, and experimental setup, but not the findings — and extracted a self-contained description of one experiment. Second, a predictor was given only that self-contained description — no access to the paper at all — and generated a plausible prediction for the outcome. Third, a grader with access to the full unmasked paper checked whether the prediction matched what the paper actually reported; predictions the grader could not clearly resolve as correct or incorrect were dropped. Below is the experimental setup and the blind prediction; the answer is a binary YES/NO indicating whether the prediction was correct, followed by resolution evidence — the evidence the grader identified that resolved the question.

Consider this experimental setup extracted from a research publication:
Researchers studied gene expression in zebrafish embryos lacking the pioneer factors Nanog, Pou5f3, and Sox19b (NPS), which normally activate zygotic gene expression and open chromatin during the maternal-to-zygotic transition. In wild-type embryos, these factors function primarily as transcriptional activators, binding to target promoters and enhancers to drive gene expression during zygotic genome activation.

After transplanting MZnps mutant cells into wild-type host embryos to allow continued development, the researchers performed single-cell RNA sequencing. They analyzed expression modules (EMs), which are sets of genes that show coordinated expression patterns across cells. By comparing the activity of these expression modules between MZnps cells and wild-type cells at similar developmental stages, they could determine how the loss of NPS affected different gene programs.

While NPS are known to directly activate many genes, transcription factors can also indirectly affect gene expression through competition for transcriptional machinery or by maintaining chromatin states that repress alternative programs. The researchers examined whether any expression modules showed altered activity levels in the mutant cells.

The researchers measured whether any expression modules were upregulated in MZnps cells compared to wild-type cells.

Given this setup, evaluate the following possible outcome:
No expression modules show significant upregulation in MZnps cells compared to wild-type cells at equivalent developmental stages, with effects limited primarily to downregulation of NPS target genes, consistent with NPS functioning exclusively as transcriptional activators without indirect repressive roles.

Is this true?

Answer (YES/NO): NO